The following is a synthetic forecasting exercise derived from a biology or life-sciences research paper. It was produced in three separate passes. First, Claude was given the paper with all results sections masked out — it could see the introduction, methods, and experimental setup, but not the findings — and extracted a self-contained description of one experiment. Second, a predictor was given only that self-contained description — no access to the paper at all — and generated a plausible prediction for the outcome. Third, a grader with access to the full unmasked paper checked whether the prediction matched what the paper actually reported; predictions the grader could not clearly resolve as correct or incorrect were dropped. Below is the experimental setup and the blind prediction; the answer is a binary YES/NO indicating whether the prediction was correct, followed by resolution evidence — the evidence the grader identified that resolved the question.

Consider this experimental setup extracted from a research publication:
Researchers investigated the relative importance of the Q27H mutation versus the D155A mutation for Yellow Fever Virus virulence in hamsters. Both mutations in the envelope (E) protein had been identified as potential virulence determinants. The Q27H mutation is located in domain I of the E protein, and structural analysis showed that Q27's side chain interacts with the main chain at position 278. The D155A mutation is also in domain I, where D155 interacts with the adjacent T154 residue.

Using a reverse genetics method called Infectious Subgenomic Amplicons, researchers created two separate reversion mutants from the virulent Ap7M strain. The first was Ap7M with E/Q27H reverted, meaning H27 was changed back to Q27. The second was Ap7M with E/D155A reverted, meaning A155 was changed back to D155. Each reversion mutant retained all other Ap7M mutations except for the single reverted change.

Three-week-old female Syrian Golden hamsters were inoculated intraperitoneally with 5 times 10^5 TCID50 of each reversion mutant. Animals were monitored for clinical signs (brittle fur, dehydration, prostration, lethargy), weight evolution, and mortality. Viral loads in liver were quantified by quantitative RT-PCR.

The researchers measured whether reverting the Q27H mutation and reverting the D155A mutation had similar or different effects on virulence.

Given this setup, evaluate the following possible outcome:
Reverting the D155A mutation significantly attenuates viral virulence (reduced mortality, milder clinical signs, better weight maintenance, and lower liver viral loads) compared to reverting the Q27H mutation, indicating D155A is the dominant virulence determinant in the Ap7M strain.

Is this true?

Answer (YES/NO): NO